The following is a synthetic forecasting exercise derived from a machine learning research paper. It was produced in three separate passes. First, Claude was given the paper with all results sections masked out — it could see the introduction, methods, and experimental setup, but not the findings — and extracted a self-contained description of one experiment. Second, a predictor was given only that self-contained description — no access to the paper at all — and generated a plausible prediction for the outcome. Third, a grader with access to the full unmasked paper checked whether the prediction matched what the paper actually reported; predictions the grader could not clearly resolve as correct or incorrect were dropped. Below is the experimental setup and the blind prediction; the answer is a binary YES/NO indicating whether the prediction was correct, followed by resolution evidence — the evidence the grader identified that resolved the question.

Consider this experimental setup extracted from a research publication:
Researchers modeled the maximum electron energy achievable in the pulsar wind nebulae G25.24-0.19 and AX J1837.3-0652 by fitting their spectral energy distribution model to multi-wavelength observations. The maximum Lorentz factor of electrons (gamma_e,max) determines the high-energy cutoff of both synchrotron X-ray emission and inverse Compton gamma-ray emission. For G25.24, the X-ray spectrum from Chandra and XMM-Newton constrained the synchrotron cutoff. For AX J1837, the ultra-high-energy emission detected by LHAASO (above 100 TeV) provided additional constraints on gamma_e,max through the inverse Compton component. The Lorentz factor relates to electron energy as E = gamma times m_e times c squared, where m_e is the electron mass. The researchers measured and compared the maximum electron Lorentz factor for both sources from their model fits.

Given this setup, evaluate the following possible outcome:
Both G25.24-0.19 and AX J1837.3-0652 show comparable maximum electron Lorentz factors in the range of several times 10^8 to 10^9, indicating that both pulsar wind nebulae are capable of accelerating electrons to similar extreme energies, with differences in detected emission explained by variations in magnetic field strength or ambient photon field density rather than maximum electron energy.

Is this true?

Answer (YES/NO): YES